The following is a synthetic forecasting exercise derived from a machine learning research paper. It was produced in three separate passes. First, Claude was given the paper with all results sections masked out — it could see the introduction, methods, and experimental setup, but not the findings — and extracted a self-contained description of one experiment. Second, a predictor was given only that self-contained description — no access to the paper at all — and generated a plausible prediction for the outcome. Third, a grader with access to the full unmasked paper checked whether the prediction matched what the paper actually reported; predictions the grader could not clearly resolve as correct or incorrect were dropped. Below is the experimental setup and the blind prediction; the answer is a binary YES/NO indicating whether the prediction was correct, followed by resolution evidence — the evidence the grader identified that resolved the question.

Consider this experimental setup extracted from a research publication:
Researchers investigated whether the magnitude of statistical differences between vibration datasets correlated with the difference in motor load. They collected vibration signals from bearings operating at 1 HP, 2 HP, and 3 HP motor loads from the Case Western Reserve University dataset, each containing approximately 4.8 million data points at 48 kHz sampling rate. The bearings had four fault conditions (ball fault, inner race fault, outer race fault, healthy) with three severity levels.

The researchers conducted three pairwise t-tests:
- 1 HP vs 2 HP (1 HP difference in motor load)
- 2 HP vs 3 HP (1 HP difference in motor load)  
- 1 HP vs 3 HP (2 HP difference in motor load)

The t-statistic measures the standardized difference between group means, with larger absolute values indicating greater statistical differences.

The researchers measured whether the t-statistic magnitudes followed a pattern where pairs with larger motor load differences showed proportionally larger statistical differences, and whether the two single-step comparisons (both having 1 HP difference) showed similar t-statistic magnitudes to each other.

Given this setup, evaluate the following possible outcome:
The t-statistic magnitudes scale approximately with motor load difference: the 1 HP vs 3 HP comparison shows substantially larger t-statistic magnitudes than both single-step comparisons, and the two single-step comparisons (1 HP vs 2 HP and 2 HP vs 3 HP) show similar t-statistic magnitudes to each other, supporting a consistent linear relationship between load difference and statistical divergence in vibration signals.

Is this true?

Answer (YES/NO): NO